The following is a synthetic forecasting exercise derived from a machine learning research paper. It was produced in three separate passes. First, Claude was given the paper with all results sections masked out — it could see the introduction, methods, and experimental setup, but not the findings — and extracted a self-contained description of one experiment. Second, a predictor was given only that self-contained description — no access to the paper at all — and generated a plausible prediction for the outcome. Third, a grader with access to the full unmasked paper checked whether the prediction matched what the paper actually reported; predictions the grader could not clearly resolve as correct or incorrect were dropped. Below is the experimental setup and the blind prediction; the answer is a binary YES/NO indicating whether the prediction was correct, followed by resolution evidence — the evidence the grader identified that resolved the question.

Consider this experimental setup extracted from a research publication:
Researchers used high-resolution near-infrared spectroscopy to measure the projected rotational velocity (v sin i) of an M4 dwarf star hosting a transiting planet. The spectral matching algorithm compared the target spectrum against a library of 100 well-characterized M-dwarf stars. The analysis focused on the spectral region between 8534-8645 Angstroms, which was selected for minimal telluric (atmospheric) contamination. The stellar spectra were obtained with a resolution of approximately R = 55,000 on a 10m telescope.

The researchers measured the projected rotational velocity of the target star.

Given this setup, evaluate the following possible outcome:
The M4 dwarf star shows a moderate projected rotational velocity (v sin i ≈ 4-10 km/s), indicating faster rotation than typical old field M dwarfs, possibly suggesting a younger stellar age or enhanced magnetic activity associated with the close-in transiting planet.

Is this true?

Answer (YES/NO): NO